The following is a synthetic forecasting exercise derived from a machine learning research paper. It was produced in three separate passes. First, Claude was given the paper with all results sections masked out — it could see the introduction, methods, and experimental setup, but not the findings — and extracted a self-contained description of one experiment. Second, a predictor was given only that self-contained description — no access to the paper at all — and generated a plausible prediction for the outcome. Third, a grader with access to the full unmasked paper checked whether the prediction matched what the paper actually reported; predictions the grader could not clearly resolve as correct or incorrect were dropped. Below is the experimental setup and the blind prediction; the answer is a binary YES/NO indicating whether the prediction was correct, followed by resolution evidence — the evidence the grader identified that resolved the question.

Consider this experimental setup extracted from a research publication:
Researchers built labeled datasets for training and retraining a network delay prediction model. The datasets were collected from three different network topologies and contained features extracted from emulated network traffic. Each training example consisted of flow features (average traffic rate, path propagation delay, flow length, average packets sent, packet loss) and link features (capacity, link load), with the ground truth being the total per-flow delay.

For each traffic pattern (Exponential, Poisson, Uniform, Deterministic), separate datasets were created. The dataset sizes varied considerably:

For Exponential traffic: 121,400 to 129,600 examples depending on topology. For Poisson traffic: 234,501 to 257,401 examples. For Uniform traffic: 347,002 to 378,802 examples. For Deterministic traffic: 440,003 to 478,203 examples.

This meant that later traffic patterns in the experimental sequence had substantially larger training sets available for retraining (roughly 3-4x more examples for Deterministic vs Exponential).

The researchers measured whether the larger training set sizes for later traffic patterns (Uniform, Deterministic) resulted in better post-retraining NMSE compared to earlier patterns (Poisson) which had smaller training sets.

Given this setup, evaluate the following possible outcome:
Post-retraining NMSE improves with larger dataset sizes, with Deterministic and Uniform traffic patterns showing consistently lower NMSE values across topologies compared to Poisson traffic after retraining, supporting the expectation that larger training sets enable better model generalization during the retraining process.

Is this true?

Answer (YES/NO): NO